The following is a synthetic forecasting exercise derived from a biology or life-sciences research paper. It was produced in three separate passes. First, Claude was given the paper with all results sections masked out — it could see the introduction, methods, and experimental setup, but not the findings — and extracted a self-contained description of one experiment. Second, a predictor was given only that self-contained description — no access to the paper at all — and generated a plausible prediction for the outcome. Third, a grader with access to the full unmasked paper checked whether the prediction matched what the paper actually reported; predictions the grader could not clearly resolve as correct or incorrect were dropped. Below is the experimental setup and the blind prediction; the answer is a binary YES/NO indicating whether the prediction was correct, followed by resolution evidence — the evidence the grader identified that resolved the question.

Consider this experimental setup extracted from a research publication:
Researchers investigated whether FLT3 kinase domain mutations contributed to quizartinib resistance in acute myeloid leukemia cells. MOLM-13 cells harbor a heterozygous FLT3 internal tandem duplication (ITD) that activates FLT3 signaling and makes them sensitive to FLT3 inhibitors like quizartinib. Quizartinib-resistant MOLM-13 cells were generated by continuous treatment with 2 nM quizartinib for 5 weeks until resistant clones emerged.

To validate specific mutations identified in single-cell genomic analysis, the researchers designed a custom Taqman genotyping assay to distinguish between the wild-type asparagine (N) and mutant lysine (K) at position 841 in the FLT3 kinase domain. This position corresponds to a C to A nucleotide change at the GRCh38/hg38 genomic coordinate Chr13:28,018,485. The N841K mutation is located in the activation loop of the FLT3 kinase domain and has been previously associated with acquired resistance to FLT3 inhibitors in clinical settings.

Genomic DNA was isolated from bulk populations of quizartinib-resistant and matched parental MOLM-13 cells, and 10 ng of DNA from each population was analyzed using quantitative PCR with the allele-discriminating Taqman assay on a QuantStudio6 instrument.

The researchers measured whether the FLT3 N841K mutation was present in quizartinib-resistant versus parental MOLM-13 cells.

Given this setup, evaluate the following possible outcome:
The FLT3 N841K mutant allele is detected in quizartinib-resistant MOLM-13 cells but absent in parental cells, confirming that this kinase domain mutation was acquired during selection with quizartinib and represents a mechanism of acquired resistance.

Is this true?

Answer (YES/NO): NO